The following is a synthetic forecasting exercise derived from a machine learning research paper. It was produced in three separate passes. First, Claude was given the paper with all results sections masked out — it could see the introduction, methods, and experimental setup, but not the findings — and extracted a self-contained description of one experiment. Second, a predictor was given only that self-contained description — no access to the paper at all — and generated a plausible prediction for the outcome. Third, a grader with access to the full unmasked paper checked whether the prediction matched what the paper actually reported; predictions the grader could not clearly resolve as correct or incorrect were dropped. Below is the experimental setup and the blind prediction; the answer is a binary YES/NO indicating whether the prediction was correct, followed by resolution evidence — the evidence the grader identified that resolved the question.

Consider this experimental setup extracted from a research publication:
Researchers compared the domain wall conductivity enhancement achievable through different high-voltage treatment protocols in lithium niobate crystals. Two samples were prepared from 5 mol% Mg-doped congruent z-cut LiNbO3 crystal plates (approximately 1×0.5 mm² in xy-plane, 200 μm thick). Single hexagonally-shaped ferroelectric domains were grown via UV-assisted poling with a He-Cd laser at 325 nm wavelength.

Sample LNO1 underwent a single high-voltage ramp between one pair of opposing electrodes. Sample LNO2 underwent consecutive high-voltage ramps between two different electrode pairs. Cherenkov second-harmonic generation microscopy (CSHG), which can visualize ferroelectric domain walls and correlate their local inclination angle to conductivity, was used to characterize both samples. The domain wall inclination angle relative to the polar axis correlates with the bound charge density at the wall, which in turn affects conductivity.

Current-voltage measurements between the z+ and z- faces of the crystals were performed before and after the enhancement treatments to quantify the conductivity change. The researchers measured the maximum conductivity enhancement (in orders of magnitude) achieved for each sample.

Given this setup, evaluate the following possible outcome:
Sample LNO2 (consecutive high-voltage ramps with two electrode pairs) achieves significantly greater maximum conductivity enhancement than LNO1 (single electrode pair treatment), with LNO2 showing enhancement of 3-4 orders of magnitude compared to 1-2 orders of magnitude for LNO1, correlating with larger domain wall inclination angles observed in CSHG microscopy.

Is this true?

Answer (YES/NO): NO